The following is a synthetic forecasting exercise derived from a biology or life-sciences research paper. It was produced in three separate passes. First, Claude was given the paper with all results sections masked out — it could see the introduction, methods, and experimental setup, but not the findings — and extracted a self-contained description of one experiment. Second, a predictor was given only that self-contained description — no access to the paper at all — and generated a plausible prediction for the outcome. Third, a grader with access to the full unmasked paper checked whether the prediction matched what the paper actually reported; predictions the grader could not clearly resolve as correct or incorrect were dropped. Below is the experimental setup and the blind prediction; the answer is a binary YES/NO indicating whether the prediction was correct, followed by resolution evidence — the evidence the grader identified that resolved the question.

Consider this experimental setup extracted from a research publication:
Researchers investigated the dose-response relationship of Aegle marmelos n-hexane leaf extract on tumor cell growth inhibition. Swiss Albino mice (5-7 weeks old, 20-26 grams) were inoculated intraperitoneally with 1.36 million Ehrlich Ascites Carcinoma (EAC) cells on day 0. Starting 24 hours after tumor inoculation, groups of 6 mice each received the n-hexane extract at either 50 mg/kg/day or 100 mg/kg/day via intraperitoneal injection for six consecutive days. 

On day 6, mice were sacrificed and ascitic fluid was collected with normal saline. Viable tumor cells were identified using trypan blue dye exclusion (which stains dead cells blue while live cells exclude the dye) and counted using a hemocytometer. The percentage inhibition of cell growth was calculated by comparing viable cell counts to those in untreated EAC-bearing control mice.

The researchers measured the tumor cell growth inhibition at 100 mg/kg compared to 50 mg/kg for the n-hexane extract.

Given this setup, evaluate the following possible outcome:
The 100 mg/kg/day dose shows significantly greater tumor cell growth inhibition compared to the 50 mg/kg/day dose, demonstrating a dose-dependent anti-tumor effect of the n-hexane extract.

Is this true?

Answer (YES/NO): YES